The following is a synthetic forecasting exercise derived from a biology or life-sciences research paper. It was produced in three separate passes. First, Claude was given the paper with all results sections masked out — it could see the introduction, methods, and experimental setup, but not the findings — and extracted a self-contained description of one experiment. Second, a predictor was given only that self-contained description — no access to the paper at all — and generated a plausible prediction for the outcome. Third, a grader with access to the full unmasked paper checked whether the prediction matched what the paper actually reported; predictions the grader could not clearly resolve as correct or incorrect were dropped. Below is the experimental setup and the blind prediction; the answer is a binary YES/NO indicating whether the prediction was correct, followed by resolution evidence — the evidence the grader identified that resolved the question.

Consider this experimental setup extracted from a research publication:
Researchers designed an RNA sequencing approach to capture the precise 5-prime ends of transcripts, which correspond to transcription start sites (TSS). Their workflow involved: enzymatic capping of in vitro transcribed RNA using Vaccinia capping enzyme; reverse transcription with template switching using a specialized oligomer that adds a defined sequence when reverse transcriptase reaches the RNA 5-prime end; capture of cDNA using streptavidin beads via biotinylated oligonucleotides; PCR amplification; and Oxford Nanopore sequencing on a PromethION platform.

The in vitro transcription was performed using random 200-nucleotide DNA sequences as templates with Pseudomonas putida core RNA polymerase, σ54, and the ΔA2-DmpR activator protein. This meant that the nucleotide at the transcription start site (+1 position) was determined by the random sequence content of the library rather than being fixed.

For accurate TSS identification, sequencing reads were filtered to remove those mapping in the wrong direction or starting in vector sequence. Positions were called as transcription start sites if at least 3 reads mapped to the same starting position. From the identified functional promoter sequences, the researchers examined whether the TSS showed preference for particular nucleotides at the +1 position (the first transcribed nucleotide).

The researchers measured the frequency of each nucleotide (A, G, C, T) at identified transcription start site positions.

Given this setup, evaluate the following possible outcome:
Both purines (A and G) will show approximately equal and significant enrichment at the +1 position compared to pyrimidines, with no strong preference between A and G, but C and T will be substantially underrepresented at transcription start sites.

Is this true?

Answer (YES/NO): NO